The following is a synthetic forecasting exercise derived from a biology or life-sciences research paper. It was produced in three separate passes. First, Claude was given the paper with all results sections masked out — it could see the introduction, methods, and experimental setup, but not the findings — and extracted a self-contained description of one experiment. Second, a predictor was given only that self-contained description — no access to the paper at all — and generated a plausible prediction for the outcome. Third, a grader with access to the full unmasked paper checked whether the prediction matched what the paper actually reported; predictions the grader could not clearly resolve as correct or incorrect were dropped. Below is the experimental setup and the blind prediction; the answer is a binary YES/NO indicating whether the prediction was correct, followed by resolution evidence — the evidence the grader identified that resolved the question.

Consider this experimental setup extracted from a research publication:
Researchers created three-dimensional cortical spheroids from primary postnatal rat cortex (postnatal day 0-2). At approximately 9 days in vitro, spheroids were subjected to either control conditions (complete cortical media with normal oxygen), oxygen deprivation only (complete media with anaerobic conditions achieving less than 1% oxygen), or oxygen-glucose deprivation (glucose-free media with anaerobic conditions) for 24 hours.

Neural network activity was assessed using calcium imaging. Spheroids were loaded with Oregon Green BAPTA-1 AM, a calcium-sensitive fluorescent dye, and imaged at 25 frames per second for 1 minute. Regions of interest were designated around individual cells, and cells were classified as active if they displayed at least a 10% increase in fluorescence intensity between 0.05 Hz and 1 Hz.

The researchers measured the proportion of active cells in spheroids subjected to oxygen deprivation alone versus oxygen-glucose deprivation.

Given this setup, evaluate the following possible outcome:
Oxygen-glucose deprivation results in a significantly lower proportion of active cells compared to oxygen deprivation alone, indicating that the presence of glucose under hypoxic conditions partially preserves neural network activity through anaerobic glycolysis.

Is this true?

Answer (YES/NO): NO